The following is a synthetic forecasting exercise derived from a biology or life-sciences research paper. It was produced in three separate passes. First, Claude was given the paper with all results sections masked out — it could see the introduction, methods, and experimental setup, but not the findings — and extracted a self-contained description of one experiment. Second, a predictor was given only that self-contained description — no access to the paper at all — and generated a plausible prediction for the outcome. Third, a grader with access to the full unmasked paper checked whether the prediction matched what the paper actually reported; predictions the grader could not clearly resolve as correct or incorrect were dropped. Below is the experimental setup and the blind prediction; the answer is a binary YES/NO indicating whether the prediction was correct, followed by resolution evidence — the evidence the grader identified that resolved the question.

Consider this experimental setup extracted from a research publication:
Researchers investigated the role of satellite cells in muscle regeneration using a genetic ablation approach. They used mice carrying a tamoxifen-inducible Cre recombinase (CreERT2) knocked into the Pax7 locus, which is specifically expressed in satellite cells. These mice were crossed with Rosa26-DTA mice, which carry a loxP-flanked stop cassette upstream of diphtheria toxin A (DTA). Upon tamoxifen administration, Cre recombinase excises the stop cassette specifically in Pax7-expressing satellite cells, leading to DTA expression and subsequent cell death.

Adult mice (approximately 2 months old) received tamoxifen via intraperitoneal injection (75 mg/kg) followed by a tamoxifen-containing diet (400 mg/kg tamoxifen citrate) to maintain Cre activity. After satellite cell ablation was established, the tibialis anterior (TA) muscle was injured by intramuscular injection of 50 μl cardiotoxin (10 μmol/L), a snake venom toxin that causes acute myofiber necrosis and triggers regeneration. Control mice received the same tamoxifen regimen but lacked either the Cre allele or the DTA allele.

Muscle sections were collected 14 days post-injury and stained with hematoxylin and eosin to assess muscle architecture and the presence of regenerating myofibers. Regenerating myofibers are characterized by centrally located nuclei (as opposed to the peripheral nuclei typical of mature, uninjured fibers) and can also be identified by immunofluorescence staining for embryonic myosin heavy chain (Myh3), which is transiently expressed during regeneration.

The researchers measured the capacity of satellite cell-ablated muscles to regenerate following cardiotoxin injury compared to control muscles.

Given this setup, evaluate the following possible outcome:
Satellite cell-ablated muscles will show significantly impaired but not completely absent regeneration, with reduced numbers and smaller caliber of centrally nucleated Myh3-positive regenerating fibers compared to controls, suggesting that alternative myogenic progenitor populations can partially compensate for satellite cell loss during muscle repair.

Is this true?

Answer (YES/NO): NO